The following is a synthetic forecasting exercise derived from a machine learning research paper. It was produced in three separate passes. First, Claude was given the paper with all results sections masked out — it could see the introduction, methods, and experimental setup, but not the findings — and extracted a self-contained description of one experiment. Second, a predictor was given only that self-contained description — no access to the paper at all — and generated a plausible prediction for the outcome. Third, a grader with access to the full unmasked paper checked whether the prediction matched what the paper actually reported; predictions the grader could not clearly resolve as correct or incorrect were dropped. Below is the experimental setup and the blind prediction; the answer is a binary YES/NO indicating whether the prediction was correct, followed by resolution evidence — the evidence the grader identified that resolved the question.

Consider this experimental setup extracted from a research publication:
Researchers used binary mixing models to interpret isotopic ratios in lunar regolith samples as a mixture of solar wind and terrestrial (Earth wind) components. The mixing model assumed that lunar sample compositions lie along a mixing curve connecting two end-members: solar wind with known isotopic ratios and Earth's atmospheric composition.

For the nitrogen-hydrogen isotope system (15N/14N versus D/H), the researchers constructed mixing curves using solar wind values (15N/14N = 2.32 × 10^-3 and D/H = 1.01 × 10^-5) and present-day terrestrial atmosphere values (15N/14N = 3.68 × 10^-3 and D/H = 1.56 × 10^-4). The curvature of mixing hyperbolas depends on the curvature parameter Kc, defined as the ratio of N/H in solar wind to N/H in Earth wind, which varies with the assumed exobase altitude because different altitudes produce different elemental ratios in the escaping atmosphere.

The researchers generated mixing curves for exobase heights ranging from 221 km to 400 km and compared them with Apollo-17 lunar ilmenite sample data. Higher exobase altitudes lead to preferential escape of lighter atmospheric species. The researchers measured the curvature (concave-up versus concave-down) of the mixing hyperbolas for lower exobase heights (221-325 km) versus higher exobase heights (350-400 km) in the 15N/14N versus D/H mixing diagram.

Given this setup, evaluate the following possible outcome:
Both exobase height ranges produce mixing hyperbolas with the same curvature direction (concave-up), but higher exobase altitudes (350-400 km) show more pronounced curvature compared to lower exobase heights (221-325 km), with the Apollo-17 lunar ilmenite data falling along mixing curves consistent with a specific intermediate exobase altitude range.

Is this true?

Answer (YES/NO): NO